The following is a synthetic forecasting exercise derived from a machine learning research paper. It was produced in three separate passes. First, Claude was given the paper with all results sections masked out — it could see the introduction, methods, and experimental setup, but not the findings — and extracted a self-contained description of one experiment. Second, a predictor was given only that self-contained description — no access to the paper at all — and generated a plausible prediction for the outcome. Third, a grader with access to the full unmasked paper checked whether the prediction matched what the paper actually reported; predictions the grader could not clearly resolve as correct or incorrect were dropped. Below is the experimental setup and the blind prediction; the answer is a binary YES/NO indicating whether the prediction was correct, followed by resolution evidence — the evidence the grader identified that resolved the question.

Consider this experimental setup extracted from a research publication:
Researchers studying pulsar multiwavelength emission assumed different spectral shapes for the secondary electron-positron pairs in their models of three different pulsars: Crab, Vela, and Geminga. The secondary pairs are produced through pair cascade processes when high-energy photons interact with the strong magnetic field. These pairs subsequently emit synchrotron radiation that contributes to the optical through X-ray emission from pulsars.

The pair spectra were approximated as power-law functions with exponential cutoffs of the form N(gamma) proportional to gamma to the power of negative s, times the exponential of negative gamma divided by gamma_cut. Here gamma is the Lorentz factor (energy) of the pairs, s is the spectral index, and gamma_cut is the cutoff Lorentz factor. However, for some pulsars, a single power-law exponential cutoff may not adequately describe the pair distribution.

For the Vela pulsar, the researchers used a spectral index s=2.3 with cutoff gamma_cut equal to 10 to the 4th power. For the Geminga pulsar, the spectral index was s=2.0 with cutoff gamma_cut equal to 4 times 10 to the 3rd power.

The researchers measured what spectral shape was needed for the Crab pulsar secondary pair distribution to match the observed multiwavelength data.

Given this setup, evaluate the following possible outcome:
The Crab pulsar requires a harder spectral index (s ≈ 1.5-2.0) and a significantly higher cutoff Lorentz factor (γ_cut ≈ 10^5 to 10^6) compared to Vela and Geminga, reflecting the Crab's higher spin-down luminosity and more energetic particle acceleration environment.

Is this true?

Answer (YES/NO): NO